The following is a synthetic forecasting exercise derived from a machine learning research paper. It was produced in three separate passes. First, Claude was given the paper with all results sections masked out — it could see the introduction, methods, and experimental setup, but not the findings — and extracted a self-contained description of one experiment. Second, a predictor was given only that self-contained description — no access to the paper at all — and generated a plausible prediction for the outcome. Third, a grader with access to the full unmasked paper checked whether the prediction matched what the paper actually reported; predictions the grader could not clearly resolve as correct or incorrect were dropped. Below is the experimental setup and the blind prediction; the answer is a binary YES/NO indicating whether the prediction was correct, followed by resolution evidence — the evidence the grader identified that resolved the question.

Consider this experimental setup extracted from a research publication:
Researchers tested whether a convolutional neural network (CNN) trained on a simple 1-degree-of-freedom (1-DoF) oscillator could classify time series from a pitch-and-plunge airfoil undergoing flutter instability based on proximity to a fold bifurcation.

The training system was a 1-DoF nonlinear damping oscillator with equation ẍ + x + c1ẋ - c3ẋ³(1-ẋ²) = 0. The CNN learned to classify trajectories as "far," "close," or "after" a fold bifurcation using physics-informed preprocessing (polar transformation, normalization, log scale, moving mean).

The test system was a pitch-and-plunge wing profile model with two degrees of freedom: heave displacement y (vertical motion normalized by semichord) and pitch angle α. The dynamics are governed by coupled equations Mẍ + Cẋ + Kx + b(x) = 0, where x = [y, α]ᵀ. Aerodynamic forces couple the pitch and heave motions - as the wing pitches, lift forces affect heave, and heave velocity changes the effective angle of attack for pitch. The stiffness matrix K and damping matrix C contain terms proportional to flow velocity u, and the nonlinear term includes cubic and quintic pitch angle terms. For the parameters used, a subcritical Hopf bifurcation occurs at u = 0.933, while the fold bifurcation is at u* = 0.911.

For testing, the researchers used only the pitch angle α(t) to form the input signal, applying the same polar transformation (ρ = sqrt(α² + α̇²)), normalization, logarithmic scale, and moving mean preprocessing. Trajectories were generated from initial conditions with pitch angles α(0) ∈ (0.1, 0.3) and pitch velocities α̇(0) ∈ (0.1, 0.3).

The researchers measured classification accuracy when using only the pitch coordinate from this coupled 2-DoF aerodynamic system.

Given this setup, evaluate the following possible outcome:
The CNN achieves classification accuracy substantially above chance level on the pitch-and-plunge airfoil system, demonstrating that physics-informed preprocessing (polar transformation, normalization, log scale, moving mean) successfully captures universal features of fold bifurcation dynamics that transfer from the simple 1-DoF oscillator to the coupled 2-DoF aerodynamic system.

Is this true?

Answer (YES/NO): YES